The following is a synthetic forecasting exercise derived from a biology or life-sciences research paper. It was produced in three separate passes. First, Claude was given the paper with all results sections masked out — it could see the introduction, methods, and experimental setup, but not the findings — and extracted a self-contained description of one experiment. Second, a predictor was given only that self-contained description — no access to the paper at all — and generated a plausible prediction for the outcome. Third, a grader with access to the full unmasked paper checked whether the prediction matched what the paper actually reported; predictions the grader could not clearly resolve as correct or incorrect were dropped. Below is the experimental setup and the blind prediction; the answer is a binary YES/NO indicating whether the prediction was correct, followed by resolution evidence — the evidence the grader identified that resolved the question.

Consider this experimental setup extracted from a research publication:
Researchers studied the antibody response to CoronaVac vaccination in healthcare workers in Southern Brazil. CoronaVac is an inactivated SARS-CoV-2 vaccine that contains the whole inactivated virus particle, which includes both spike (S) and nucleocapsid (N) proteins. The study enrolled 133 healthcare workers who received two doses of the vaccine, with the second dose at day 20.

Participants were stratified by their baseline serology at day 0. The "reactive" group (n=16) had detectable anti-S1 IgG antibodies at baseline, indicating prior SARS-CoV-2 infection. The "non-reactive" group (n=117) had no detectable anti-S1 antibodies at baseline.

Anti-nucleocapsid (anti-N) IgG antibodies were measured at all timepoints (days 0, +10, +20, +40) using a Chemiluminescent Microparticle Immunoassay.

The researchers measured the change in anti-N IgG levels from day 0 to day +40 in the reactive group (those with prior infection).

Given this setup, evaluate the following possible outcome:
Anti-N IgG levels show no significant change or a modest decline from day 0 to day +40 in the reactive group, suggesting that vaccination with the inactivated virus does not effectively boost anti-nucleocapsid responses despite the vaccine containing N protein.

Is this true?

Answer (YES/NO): YES